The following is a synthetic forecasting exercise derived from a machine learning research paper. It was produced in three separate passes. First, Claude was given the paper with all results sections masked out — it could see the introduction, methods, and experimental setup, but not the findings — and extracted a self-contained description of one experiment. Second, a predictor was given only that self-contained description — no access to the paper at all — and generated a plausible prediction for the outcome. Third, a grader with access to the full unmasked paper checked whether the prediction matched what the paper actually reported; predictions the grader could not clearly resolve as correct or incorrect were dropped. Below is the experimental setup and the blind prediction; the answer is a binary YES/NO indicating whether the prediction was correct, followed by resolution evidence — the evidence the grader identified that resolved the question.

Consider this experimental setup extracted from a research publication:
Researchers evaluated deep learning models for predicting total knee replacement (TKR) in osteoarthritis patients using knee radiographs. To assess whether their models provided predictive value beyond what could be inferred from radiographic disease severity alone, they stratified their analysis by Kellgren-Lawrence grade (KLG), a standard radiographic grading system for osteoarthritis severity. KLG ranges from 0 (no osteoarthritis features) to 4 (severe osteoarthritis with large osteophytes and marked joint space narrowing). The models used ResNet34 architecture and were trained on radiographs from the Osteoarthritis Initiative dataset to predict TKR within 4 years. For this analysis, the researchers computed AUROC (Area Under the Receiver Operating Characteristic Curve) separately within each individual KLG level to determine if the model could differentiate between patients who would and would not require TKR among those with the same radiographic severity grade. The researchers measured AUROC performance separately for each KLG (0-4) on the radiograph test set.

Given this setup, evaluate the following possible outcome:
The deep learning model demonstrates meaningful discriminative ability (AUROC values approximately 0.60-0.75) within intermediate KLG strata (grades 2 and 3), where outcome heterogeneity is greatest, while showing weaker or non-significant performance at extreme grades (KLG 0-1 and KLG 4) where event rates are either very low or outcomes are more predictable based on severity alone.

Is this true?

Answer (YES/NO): NO